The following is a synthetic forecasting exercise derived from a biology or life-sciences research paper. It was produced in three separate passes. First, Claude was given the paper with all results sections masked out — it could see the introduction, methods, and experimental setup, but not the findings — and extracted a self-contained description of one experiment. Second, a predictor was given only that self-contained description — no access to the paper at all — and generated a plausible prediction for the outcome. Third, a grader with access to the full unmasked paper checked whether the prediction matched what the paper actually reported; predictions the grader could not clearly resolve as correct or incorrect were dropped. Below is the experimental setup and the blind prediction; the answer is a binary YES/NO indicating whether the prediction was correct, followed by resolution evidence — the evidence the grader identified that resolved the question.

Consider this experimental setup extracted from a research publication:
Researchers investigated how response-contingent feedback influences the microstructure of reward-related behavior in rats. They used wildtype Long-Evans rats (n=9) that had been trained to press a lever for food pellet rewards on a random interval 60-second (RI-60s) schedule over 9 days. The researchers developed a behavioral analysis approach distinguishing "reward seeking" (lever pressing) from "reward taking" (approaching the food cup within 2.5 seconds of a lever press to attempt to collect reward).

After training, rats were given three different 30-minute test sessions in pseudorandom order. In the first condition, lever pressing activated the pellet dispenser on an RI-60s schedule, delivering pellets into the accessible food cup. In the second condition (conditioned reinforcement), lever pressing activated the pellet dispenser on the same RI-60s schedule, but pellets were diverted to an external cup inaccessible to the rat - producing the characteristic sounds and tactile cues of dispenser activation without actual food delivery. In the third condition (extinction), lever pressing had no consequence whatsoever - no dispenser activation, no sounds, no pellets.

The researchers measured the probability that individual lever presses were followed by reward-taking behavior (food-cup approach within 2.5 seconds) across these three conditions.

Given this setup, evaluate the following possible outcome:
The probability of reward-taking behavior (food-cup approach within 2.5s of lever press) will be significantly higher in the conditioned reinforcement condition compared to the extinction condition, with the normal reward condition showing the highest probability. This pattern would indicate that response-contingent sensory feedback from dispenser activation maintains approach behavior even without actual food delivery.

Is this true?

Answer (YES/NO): NO